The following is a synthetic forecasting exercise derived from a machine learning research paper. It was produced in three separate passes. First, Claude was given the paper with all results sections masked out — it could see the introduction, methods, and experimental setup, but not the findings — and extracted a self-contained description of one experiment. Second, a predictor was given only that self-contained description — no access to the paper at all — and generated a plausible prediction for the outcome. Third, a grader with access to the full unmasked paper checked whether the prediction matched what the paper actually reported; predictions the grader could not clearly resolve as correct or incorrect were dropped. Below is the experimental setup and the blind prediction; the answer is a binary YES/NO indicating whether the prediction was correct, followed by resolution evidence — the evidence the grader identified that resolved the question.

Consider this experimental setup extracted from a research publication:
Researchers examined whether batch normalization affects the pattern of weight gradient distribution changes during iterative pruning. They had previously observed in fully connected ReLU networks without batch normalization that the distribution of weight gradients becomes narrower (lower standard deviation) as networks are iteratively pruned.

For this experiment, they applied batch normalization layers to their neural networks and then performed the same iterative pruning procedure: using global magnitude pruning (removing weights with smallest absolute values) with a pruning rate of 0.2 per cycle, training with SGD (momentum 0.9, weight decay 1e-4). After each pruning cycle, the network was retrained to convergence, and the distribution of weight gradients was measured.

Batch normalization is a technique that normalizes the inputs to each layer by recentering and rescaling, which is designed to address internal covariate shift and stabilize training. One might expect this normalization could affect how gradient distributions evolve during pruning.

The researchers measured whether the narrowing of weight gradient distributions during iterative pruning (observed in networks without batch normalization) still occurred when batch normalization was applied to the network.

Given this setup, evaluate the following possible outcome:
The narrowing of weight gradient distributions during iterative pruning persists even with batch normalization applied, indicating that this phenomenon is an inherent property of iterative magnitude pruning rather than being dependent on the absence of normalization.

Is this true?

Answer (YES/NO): YES